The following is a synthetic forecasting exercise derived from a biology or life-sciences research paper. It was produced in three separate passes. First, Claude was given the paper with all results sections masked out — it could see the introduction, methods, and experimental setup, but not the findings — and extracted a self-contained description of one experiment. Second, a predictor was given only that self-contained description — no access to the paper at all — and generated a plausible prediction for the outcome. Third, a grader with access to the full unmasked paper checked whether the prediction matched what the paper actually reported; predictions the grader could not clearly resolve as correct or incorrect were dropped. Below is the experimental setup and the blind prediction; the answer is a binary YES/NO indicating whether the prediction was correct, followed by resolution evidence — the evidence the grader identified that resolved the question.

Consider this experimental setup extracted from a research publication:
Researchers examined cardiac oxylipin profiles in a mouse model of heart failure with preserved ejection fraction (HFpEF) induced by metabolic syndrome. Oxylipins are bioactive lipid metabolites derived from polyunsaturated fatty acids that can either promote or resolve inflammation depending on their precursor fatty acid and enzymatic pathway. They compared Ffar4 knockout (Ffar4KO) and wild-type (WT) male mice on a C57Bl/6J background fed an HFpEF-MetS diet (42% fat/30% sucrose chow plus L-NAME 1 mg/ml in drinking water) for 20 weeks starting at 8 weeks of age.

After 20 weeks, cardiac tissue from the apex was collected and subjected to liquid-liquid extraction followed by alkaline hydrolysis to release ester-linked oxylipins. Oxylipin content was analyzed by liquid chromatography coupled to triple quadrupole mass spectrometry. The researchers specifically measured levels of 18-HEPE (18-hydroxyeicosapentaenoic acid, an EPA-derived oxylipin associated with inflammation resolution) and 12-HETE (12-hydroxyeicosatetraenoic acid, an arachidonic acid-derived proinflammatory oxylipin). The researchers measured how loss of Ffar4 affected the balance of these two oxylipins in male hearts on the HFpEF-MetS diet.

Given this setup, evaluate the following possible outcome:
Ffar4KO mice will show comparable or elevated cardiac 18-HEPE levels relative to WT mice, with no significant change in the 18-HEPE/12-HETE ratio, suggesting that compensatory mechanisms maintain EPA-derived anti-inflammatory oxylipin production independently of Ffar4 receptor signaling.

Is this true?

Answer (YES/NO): NO